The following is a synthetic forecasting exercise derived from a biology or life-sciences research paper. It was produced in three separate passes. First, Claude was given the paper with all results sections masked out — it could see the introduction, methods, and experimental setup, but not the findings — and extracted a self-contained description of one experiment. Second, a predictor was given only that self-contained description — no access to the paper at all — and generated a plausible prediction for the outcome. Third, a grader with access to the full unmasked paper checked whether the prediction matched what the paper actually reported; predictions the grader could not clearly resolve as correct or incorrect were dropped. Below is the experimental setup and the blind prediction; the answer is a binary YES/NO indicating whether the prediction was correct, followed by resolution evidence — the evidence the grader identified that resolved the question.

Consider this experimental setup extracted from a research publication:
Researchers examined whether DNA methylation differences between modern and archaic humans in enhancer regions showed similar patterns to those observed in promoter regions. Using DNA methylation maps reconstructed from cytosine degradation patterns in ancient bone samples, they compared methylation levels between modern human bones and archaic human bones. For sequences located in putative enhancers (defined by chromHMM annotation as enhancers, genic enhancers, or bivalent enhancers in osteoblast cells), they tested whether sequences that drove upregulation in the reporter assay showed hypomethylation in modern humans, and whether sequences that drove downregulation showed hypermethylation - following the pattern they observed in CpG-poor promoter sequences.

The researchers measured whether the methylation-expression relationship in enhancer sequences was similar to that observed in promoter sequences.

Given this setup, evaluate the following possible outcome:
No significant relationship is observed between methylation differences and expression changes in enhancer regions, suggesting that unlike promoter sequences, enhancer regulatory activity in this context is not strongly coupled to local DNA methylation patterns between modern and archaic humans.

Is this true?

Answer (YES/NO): YES